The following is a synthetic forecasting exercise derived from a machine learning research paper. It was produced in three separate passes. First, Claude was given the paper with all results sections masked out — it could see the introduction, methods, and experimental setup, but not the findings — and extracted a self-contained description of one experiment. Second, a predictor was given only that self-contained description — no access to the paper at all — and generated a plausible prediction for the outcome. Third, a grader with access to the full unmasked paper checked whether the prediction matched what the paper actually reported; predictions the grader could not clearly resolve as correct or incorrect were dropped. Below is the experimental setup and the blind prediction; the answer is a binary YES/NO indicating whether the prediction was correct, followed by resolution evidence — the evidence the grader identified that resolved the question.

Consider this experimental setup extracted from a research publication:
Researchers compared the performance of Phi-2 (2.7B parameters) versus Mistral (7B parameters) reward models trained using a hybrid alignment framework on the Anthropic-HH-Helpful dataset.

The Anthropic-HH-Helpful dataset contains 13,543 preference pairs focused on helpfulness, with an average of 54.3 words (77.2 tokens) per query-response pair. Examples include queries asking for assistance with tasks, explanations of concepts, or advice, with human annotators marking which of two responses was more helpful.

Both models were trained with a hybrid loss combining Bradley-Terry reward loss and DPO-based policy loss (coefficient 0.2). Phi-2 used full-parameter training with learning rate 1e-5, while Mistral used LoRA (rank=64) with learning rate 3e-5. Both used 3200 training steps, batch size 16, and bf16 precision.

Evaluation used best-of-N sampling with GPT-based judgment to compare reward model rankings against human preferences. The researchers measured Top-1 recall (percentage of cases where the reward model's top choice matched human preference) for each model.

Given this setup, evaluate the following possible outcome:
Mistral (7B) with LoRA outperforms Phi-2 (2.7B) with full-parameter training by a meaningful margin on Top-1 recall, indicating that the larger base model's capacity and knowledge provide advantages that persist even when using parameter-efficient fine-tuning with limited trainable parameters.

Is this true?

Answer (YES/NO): NO